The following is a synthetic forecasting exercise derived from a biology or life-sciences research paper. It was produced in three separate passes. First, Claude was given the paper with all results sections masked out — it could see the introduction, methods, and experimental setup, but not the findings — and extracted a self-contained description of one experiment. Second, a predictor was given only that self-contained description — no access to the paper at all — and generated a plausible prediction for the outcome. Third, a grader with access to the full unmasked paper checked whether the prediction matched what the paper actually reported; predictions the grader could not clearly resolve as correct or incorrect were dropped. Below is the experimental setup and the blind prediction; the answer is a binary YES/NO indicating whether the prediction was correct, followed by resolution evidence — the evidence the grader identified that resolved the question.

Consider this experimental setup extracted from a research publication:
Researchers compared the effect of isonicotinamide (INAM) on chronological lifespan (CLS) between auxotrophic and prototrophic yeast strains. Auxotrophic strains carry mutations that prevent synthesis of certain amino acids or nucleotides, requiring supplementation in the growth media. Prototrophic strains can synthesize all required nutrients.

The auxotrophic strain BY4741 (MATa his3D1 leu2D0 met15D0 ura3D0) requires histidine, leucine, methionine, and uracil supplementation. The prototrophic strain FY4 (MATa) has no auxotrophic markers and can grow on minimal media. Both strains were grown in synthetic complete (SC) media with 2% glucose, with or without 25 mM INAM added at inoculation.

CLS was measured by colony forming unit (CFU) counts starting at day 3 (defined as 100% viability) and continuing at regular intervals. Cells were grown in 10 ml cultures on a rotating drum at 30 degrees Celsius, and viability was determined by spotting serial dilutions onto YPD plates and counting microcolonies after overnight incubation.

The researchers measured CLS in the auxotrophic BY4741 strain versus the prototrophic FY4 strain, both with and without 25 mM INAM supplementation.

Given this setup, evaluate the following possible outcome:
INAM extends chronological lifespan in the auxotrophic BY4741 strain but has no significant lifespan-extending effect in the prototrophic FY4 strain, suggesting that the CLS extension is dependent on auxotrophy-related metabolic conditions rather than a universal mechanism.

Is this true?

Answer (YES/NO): NO